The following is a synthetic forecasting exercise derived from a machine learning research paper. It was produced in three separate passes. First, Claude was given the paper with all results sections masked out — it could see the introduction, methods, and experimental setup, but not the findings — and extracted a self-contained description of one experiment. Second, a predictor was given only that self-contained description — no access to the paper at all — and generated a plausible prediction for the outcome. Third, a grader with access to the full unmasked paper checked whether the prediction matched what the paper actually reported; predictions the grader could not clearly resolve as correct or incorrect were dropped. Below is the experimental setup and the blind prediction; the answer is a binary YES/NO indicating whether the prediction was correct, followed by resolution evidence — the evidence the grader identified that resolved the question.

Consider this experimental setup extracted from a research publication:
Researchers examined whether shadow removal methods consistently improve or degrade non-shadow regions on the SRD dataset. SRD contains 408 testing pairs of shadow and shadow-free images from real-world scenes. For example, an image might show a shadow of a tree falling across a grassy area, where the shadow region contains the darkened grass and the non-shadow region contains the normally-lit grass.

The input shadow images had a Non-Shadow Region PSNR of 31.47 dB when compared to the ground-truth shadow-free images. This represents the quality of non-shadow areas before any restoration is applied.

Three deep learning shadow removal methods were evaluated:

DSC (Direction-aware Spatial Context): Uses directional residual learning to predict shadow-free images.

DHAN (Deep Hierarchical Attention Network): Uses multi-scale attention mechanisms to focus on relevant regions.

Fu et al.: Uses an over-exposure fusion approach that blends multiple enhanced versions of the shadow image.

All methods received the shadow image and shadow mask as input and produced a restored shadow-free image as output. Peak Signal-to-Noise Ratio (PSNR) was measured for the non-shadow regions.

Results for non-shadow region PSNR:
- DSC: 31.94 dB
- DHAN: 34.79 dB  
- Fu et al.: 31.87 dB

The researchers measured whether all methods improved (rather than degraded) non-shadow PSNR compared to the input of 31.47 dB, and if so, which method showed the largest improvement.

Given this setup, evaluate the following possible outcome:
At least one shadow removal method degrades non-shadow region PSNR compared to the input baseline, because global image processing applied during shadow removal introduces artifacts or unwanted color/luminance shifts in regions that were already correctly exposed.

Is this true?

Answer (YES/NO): NO